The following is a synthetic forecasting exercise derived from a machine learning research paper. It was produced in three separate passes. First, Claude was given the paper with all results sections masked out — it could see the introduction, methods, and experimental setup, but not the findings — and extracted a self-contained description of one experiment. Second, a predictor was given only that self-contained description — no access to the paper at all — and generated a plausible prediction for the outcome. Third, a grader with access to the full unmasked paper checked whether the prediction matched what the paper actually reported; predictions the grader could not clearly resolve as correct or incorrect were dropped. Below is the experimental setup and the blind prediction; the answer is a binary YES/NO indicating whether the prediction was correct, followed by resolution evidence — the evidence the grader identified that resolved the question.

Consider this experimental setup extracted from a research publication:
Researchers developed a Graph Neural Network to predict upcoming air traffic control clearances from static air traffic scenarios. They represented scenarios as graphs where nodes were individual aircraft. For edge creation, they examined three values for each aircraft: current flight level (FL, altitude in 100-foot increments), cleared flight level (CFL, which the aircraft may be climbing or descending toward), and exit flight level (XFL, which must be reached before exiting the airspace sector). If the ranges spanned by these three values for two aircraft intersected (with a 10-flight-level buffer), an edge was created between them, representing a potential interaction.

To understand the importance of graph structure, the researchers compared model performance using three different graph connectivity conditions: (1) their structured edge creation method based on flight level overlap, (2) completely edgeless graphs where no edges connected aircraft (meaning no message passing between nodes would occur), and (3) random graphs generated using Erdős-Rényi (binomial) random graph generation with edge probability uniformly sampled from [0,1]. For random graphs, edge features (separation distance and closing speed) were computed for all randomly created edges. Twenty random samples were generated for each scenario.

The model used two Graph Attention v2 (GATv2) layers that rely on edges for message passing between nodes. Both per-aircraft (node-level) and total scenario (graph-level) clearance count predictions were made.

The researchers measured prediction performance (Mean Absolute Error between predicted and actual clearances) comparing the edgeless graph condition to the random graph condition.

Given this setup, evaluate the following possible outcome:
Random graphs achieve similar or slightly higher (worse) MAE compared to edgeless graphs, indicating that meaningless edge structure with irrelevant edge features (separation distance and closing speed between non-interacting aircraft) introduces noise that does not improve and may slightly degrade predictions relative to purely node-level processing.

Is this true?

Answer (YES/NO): NO